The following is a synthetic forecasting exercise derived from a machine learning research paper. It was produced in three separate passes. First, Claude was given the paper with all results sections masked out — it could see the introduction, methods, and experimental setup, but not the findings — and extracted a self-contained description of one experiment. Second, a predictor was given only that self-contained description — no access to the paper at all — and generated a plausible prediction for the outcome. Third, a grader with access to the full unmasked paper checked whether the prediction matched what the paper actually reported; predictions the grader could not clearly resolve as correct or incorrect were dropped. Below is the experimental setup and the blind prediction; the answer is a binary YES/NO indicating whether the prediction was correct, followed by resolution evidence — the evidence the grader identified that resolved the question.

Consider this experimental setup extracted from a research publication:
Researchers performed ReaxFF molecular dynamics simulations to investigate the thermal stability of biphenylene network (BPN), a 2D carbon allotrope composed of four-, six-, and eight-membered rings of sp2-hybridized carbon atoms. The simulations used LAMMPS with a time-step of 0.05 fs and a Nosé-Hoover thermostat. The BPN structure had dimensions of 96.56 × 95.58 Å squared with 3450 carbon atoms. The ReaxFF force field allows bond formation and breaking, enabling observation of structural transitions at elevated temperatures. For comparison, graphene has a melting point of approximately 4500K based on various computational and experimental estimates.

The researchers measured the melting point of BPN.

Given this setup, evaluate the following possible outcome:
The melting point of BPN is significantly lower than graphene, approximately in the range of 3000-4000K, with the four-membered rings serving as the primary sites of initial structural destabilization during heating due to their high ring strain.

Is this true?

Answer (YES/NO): NO